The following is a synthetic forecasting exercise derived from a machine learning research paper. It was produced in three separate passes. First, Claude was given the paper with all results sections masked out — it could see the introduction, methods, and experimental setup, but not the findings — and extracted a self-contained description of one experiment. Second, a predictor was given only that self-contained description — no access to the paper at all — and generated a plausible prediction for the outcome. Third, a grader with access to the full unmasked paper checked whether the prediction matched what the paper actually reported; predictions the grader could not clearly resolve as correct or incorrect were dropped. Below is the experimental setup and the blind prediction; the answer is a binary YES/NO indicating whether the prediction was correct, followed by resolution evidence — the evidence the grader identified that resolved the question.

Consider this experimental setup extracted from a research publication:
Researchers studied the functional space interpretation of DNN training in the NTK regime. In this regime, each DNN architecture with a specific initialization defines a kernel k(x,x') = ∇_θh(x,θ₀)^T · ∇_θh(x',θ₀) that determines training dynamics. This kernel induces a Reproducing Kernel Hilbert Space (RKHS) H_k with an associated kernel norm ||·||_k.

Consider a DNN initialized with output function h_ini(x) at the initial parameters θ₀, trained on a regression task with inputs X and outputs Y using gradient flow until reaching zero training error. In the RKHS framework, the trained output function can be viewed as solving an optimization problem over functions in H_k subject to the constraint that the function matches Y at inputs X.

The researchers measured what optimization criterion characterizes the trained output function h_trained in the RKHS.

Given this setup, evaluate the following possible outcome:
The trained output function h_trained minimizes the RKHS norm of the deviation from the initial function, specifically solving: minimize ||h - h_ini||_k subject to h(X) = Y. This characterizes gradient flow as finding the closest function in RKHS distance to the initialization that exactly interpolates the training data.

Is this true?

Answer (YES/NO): YES